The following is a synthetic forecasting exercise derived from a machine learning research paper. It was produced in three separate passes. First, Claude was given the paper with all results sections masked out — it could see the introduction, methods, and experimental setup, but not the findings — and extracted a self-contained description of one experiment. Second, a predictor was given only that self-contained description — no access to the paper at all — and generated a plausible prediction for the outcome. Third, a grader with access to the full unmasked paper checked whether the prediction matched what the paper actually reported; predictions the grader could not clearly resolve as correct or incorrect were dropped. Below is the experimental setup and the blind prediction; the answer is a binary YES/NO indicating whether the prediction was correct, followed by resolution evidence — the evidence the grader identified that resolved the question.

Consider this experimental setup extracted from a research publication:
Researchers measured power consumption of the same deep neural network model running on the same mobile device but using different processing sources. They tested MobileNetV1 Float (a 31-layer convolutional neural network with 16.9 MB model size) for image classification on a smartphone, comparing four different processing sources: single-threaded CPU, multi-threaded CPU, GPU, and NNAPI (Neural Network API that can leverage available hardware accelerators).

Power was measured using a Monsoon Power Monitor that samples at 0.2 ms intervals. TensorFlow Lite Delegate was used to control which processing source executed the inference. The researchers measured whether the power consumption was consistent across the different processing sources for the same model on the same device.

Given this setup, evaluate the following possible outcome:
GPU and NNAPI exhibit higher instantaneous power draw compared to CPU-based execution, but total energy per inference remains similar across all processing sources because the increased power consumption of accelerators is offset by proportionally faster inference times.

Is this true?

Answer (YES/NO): NO